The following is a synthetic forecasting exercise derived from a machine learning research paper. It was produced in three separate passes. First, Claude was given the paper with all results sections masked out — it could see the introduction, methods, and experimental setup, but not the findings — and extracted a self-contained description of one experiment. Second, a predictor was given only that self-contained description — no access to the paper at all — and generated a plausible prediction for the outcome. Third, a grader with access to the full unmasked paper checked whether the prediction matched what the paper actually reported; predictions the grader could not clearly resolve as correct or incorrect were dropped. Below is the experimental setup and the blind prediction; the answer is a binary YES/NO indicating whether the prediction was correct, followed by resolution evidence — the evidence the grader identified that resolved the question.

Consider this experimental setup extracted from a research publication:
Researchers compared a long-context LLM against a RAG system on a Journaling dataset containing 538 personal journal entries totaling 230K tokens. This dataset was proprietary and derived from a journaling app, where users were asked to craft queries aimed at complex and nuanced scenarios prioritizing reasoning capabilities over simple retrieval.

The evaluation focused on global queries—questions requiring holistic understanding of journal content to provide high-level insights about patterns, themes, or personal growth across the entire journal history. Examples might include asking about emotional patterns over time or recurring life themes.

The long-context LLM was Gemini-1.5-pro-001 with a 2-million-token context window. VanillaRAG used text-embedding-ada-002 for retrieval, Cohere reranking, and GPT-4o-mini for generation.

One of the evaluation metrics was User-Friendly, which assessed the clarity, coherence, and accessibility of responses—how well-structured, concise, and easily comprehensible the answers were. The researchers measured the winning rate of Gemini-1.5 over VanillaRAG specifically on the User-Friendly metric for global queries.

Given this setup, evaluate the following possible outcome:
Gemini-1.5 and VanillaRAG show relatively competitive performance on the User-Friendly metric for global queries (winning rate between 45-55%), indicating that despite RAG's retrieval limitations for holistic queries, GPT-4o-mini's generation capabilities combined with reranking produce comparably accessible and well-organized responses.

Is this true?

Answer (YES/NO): NO